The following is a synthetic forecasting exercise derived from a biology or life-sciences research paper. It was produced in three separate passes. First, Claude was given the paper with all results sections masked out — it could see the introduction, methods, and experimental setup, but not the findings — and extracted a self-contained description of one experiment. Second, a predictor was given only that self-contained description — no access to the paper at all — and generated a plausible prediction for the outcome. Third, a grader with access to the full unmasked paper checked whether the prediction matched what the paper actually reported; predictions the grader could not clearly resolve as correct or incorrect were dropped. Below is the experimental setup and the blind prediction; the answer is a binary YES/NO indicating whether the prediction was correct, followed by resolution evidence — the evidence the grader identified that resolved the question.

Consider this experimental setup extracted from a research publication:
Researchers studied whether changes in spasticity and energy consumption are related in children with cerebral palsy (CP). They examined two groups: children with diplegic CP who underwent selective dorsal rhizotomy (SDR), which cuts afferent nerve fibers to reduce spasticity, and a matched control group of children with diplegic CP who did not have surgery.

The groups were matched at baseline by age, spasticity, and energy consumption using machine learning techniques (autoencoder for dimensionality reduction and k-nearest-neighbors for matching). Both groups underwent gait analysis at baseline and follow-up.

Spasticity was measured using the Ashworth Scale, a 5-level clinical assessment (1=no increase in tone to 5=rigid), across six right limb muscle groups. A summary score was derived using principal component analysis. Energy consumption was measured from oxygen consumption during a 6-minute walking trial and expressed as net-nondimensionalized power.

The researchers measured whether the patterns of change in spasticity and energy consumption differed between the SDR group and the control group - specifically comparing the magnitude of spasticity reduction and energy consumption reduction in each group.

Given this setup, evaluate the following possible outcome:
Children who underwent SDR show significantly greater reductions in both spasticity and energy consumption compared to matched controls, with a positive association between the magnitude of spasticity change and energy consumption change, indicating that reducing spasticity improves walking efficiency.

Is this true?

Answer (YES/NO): NO